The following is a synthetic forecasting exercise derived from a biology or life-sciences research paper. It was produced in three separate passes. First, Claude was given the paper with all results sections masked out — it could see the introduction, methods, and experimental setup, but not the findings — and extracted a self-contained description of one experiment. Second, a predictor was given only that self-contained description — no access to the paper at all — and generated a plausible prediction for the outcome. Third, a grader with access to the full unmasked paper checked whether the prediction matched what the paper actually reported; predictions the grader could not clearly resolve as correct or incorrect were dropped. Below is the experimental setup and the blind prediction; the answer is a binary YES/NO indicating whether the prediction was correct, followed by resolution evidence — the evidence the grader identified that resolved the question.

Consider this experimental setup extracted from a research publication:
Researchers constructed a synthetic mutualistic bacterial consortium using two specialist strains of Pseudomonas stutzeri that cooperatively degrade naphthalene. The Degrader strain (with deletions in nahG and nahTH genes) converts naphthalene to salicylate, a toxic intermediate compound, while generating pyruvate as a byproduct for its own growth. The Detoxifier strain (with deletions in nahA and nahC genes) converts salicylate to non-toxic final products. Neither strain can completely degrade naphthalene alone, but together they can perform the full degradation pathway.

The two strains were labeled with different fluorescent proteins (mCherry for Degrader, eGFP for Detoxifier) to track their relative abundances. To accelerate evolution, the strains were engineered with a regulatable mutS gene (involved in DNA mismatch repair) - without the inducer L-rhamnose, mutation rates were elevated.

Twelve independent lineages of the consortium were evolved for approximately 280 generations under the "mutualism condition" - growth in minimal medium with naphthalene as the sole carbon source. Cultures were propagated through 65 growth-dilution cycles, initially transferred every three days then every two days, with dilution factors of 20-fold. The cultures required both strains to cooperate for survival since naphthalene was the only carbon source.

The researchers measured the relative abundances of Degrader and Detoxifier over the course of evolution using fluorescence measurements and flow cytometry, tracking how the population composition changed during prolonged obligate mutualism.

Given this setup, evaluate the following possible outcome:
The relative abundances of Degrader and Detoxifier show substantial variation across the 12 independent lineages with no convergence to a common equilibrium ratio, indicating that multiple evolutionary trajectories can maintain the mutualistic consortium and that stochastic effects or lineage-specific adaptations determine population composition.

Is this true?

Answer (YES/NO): NO